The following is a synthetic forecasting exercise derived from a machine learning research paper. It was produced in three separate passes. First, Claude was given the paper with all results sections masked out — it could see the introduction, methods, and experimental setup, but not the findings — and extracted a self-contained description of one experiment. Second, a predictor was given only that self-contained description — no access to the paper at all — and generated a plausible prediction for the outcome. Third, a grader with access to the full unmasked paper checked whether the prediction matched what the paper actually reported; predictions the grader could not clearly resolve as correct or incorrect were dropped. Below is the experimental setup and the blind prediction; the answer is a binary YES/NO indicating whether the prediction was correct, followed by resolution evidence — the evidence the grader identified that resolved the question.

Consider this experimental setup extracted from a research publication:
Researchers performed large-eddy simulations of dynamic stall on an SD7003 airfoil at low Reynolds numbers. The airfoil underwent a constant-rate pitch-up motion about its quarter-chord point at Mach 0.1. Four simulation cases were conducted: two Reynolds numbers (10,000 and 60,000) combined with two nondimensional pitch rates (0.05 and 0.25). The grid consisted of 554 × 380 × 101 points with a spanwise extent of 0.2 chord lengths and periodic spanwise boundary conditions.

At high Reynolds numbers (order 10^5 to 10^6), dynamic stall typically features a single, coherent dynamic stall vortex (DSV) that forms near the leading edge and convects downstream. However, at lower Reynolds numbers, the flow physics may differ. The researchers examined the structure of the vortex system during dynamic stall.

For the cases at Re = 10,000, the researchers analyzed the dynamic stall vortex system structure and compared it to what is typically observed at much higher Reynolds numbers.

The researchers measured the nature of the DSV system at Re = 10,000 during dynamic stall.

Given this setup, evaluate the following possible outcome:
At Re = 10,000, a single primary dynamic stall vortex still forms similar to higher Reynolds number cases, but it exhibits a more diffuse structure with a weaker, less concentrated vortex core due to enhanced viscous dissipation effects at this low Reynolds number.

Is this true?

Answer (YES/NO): NO